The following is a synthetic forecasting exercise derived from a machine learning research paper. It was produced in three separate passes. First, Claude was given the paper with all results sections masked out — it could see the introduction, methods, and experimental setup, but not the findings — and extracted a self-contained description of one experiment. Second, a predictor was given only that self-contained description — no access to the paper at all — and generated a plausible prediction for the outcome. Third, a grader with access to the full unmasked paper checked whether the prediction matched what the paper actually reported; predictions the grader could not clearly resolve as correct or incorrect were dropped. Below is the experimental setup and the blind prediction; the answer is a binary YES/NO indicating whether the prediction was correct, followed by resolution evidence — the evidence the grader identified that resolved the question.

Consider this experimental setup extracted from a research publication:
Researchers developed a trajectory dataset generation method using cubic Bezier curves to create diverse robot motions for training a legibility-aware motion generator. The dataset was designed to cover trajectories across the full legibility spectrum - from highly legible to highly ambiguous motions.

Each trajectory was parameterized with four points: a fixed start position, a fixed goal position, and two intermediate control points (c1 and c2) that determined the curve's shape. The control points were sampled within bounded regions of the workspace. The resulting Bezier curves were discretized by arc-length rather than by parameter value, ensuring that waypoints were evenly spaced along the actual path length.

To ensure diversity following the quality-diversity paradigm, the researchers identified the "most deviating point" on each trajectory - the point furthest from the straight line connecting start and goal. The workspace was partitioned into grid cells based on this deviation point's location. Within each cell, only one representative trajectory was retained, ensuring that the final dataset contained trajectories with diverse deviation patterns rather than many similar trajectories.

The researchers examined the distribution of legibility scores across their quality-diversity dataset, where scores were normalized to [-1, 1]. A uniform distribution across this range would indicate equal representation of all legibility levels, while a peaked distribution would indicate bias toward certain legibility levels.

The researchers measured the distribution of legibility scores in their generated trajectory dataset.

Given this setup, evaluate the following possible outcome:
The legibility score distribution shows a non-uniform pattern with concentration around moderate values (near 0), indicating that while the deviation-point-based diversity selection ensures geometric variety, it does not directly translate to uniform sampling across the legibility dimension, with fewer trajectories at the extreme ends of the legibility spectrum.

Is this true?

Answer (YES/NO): NO